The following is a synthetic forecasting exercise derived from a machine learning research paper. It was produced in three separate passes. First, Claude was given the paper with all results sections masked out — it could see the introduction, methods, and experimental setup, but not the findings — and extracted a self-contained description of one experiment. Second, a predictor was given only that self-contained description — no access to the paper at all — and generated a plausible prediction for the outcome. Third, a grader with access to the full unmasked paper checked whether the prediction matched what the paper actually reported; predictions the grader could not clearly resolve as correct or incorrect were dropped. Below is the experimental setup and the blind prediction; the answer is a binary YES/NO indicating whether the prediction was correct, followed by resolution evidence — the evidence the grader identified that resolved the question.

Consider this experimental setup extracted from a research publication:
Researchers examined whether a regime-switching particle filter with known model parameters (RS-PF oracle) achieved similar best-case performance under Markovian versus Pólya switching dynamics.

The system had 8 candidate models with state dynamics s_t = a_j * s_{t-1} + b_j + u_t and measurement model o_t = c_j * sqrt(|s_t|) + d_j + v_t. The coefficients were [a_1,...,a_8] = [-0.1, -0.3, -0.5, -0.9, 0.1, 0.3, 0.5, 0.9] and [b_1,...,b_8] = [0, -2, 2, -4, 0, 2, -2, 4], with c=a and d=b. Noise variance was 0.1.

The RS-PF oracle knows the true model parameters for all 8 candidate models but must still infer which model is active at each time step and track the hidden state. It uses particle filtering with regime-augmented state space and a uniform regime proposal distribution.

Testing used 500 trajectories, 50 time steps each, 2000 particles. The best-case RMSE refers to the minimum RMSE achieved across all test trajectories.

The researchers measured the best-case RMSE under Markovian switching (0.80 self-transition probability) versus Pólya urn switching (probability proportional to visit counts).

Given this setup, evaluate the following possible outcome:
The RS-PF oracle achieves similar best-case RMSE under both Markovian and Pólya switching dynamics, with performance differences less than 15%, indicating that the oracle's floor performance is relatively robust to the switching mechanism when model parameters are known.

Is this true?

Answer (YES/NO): NO